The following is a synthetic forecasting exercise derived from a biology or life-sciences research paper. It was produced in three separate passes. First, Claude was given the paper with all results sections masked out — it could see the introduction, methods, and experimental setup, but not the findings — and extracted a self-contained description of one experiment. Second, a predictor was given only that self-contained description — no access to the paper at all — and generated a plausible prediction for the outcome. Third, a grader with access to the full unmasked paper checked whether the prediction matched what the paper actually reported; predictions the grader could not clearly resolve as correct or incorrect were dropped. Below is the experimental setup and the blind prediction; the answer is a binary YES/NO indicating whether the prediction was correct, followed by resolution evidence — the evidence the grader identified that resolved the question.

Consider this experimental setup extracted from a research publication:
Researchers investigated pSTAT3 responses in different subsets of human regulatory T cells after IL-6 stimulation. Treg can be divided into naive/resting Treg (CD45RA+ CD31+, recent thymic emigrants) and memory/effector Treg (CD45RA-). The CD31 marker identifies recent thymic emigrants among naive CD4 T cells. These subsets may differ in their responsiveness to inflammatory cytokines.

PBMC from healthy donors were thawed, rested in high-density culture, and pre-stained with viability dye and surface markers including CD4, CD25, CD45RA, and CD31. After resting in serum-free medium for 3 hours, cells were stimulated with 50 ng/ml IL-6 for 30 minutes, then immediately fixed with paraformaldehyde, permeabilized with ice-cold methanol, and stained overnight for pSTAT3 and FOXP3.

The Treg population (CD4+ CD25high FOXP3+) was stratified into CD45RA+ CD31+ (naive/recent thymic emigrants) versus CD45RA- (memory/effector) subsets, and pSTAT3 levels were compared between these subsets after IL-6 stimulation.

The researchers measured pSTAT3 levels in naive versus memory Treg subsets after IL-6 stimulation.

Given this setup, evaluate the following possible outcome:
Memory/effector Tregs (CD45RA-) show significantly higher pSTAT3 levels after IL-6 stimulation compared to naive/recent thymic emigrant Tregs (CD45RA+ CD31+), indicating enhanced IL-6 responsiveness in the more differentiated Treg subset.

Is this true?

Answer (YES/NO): NO